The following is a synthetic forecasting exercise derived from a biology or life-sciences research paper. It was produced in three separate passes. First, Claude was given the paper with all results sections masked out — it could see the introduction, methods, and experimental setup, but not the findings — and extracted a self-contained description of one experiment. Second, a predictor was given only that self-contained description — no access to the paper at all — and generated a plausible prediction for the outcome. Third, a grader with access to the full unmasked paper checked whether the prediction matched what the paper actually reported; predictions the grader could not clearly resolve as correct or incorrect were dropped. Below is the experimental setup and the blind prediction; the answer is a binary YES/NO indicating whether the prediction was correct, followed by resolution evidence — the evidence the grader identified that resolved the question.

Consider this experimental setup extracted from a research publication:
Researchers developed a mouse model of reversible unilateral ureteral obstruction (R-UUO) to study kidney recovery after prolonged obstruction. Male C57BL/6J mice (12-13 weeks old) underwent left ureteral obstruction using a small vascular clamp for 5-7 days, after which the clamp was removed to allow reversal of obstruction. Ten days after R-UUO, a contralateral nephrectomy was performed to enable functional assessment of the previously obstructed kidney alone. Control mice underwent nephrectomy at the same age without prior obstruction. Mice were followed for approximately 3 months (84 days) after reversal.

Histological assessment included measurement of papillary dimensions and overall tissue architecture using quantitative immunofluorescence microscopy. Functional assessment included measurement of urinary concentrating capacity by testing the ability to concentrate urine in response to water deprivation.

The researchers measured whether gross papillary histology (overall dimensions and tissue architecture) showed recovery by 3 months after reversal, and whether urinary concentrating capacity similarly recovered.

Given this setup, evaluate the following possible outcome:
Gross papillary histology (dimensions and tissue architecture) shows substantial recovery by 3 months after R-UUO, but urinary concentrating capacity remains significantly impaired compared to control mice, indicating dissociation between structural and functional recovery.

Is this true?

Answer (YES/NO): YES